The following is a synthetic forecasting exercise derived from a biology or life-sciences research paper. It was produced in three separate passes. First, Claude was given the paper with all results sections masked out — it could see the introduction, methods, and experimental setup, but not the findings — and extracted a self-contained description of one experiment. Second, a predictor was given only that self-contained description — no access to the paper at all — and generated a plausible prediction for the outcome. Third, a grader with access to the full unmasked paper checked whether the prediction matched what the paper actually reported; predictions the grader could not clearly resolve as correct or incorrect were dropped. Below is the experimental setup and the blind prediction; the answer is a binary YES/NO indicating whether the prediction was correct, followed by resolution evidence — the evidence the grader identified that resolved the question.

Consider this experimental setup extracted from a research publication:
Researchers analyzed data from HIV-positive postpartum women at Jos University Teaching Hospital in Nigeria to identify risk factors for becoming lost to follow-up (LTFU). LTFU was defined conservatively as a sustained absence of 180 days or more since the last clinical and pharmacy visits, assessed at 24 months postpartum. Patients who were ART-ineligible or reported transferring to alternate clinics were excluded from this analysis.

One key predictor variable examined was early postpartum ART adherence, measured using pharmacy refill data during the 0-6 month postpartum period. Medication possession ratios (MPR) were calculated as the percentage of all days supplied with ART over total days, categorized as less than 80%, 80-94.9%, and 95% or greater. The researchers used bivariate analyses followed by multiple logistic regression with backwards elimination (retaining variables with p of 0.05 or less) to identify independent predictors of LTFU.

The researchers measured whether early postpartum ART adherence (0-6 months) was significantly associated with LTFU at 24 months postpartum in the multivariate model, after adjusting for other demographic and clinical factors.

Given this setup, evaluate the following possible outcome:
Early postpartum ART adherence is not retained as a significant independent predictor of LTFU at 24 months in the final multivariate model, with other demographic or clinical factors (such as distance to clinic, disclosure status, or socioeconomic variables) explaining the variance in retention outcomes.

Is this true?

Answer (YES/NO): NO